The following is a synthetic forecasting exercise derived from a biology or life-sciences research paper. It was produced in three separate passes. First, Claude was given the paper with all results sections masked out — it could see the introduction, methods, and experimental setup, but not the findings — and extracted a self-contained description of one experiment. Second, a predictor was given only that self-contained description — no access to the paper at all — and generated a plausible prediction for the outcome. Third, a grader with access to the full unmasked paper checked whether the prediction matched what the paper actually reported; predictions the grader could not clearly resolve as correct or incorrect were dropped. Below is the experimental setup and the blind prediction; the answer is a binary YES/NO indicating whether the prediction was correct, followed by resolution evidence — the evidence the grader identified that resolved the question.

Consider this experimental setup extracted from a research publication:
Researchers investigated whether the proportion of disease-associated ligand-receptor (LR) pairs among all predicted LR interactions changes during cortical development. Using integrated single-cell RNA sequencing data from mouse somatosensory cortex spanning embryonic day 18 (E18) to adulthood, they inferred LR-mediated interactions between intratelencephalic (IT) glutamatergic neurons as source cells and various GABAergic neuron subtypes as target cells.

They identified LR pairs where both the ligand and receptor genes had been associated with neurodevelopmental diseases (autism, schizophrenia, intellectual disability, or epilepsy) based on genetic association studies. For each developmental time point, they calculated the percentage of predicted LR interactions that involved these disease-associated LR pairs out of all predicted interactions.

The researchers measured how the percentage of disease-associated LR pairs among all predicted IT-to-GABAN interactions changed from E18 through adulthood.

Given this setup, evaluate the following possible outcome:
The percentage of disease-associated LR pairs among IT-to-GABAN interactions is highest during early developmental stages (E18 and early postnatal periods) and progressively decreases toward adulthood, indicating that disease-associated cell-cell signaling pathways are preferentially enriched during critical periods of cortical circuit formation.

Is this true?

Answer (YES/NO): NO